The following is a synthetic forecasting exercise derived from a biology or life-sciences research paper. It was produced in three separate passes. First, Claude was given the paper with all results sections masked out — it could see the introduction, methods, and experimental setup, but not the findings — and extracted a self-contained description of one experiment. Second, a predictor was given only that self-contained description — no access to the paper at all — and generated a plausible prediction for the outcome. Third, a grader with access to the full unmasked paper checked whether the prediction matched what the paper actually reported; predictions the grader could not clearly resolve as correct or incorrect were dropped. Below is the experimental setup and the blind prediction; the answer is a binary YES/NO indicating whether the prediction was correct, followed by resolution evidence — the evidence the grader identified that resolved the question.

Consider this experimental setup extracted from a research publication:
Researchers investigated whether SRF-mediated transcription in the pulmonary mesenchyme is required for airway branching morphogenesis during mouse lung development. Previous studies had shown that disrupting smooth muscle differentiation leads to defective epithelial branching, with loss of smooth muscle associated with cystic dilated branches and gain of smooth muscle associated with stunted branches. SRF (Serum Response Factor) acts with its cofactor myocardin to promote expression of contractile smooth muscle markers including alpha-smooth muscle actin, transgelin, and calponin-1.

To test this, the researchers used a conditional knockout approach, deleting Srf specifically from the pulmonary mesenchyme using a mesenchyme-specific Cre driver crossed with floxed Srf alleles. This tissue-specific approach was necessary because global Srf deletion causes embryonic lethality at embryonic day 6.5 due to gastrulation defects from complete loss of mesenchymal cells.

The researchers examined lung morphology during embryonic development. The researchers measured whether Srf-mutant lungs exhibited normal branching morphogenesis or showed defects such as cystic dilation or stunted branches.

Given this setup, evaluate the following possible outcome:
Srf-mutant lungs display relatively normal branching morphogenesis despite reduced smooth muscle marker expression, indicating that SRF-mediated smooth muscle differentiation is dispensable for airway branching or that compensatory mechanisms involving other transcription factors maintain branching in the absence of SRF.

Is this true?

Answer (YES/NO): YES